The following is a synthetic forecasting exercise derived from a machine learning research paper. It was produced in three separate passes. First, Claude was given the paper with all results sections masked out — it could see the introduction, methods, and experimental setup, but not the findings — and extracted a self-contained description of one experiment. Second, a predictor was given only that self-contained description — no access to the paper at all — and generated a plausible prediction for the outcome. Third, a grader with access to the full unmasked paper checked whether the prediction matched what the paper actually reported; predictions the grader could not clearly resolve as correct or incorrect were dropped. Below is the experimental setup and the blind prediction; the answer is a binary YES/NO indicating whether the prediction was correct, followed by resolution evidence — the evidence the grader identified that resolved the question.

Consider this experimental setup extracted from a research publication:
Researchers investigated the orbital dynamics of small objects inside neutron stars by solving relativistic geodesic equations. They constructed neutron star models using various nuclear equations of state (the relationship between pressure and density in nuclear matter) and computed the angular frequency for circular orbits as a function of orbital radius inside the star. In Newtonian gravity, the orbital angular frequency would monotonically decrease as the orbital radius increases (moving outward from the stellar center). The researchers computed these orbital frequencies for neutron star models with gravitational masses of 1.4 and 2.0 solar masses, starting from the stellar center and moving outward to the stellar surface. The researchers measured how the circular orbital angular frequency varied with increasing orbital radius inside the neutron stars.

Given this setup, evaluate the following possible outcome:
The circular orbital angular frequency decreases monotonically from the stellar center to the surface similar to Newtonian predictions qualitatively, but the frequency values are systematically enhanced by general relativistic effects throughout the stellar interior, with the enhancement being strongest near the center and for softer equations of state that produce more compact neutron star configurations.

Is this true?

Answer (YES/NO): NO